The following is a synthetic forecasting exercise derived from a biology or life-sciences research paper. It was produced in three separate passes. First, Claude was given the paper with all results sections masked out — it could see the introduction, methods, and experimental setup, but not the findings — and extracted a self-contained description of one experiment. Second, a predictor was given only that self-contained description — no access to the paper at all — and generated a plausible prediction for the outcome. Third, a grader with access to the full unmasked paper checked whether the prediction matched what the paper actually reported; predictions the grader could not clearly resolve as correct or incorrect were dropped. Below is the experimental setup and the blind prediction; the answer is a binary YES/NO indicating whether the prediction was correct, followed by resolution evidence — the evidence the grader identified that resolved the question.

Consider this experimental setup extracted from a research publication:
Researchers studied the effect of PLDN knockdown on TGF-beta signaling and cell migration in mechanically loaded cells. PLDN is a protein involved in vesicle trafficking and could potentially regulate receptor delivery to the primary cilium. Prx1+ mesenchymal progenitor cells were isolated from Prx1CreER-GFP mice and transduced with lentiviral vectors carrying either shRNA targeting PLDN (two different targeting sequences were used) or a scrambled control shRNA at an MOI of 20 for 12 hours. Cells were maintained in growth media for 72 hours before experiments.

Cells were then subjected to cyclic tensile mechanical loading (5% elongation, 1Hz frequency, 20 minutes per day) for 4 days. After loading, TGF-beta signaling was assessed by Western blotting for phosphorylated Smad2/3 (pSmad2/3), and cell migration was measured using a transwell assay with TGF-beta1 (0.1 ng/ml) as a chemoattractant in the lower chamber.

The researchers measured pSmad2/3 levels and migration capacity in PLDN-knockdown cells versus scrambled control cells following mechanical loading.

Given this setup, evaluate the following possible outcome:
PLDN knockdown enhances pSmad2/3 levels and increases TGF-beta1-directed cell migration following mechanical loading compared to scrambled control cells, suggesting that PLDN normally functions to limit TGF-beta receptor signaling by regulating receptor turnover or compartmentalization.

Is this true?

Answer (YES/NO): NO